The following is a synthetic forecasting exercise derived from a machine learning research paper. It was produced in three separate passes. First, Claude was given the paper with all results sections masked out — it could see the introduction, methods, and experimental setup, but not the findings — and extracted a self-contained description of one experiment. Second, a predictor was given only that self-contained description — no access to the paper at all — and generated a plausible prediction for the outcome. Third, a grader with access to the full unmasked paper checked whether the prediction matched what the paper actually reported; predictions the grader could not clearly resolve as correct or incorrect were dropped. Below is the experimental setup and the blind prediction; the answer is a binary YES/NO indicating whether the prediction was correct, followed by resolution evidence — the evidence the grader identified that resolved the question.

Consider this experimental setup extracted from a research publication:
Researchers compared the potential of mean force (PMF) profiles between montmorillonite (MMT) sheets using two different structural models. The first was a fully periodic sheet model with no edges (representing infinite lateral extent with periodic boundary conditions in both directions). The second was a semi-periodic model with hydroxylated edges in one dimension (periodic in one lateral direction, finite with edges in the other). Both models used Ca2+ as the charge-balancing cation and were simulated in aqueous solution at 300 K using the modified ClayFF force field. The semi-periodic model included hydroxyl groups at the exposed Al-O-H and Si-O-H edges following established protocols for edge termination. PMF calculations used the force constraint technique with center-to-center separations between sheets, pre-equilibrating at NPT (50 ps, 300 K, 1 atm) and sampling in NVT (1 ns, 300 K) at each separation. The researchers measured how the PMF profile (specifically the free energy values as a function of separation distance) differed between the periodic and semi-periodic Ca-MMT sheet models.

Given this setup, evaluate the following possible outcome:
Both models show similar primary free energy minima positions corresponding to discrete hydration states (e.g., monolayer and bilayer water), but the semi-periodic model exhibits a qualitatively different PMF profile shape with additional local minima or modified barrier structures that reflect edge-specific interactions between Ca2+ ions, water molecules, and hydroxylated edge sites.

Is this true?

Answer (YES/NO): NO